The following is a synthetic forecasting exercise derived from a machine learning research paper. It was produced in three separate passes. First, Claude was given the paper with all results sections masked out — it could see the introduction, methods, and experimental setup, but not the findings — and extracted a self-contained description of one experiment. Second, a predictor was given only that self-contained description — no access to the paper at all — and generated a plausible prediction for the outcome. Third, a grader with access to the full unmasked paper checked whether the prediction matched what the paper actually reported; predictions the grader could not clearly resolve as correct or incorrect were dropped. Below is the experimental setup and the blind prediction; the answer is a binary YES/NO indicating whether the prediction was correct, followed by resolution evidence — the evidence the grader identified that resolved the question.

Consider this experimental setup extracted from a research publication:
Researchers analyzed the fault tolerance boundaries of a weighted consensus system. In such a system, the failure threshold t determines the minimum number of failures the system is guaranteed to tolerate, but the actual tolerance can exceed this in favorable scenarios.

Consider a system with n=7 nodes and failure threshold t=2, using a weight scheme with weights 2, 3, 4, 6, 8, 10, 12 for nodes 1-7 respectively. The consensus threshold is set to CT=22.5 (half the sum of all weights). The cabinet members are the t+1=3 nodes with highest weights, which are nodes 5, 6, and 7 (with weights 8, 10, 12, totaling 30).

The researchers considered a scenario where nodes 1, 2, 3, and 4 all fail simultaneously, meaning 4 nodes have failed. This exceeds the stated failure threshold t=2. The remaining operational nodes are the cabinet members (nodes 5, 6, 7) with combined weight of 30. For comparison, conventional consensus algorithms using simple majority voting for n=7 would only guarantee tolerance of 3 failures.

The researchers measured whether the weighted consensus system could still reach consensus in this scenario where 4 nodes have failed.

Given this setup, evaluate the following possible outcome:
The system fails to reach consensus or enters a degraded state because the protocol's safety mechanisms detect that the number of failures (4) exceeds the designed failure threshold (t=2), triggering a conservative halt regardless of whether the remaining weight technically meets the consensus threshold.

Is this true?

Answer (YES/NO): NO